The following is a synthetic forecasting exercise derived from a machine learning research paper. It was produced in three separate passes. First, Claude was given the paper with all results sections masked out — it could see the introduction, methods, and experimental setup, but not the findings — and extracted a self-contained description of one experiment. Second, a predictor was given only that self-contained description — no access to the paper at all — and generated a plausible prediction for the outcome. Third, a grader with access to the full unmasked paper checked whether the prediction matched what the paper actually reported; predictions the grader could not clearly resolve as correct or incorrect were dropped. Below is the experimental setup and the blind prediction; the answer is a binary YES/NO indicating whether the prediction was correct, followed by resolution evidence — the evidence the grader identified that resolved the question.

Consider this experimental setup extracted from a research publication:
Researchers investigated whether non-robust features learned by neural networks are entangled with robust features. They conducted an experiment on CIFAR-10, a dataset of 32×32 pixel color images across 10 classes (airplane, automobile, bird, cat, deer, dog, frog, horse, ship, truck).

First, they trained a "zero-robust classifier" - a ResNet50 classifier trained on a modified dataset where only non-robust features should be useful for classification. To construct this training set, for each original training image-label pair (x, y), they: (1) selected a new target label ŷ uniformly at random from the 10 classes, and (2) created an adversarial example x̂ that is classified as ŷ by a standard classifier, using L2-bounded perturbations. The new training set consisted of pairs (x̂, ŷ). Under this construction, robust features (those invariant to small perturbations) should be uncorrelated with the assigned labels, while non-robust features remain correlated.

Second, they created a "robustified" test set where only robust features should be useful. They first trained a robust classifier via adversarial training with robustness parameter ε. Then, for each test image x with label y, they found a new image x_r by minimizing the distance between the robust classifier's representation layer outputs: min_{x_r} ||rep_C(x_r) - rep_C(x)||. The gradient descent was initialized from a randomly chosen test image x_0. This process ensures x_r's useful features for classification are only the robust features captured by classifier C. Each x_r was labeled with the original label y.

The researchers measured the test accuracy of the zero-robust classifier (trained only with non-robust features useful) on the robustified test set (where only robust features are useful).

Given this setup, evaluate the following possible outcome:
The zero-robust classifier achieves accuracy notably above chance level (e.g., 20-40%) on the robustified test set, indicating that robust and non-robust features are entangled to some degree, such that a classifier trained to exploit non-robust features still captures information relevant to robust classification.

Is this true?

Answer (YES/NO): YES